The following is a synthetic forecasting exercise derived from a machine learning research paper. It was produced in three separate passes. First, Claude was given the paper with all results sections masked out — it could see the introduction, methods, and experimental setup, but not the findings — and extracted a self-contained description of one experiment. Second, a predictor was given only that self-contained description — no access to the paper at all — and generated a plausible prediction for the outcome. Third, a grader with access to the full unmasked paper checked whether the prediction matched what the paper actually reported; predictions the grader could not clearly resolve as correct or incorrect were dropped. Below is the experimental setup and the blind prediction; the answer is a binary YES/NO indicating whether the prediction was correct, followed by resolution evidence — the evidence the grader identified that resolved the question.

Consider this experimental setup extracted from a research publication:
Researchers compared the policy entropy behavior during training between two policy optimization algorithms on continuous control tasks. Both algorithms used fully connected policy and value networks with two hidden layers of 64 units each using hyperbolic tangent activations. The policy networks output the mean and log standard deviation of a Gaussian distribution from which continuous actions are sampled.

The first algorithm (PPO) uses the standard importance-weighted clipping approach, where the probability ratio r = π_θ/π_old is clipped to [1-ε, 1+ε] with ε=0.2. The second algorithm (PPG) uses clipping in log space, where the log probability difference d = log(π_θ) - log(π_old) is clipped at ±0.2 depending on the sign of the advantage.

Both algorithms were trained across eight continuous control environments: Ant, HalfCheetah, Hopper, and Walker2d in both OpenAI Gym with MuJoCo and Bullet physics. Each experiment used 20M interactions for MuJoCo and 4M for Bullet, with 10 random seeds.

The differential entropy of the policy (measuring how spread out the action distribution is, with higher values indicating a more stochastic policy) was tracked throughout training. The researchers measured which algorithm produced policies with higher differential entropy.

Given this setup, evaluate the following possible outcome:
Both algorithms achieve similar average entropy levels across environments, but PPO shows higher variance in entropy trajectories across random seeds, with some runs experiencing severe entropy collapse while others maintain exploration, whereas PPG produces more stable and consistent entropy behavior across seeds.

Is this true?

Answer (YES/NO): NO